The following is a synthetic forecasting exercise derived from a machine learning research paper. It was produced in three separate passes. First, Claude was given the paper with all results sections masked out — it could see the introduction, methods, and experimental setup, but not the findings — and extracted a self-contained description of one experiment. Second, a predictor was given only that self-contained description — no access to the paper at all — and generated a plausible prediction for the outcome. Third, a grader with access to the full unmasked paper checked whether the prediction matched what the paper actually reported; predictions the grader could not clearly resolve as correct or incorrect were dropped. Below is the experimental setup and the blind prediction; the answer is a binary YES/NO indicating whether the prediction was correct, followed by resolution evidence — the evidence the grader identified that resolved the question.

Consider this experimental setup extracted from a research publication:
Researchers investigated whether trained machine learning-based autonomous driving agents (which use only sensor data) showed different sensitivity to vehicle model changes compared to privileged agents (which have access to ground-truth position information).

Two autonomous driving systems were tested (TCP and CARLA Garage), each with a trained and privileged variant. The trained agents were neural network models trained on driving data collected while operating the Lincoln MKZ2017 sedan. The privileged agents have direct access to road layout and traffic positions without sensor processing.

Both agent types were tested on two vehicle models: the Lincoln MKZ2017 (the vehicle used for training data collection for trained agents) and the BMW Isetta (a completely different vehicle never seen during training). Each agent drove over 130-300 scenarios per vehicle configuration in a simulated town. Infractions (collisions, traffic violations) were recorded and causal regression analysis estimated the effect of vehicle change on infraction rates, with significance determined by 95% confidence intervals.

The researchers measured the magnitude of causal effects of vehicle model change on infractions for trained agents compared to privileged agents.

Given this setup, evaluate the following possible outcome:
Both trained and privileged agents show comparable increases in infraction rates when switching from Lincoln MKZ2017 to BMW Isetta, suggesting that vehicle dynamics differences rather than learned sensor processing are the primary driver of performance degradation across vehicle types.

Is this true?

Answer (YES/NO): NO